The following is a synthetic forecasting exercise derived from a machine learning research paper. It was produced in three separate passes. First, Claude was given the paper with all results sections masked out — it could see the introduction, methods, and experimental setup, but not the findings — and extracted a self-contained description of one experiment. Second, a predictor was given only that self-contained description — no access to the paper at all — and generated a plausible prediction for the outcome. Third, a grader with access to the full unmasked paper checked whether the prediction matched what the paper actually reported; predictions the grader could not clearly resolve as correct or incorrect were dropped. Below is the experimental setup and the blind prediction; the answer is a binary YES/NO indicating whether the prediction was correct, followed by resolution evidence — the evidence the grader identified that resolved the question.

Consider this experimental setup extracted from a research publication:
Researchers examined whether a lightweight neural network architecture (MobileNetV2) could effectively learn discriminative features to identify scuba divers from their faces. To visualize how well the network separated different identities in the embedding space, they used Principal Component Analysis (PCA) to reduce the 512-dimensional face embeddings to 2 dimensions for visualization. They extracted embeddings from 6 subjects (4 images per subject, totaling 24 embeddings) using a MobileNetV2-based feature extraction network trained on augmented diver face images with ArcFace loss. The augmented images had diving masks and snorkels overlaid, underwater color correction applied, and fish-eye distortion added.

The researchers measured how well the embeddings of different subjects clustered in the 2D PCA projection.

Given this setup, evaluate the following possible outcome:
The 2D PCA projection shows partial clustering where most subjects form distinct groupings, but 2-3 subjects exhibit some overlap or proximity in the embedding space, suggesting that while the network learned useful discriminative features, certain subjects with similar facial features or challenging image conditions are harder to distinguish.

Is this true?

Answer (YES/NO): NO